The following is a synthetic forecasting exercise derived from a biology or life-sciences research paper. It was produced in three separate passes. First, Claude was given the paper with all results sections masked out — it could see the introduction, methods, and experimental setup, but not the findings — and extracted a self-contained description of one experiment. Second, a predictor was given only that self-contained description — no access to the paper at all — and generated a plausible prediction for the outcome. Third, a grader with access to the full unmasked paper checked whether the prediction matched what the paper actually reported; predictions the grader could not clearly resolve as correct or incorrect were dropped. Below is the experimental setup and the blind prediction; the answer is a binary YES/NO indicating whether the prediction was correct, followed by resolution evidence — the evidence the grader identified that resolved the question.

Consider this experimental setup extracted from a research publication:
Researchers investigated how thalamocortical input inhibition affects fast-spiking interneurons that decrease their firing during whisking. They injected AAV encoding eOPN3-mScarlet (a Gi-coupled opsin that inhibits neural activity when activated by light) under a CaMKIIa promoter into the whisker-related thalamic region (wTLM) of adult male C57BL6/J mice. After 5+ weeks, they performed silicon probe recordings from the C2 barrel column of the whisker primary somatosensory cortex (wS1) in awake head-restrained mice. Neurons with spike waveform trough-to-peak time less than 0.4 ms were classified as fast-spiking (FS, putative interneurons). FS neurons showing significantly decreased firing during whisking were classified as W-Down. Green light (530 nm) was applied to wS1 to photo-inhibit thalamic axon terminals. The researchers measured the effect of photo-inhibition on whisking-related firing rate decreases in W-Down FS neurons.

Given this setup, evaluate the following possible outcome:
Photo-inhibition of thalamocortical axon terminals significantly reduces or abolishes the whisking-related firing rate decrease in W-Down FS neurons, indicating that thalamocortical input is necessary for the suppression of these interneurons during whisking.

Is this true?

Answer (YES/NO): NO